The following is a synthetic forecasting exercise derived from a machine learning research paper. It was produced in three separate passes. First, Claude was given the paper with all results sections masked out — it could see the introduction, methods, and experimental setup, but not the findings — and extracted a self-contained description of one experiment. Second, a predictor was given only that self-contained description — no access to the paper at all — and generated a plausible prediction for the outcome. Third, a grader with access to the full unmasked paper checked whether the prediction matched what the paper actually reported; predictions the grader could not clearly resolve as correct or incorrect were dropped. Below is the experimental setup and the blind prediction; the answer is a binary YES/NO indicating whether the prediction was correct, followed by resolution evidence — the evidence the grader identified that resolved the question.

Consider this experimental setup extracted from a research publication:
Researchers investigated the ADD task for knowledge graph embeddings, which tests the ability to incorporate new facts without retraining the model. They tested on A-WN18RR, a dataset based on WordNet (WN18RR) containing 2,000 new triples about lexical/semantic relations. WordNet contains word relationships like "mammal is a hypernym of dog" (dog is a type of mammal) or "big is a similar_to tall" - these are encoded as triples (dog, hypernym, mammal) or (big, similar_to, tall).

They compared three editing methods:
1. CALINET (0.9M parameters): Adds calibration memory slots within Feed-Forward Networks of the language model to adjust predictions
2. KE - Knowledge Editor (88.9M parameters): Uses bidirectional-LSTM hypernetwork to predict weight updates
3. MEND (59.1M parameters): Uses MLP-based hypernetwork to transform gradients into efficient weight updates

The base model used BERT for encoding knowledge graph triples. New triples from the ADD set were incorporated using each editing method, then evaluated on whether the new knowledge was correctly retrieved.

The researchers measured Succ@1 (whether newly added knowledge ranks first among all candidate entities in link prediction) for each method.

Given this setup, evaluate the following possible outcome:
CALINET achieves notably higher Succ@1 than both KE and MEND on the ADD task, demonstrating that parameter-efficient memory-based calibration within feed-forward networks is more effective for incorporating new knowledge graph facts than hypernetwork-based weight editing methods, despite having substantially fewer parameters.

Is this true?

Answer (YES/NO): NO